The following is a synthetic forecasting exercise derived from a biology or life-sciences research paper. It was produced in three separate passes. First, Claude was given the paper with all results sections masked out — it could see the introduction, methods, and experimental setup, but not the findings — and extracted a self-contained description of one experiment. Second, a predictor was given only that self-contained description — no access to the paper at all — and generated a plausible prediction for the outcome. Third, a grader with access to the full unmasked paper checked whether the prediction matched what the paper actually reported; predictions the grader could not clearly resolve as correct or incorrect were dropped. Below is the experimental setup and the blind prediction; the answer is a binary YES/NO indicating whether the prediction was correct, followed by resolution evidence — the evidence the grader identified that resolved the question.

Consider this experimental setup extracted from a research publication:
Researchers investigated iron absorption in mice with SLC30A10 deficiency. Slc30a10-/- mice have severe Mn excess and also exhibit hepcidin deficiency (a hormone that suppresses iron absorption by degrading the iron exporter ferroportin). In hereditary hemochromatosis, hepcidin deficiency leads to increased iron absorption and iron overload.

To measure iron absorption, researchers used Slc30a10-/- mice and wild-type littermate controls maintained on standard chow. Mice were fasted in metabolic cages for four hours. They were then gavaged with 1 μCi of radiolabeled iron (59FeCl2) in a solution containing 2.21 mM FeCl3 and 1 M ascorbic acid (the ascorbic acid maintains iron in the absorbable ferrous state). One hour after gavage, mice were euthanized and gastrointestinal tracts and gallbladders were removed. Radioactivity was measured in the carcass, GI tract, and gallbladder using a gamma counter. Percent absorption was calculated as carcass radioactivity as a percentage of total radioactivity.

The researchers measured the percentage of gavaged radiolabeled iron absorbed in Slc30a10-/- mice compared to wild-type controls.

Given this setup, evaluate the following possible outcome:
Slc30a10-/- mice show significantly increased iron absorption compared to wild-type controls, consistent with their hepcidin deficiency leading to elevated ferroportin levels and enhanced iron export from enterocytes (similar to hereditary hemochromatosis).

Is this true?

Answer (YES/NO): NO